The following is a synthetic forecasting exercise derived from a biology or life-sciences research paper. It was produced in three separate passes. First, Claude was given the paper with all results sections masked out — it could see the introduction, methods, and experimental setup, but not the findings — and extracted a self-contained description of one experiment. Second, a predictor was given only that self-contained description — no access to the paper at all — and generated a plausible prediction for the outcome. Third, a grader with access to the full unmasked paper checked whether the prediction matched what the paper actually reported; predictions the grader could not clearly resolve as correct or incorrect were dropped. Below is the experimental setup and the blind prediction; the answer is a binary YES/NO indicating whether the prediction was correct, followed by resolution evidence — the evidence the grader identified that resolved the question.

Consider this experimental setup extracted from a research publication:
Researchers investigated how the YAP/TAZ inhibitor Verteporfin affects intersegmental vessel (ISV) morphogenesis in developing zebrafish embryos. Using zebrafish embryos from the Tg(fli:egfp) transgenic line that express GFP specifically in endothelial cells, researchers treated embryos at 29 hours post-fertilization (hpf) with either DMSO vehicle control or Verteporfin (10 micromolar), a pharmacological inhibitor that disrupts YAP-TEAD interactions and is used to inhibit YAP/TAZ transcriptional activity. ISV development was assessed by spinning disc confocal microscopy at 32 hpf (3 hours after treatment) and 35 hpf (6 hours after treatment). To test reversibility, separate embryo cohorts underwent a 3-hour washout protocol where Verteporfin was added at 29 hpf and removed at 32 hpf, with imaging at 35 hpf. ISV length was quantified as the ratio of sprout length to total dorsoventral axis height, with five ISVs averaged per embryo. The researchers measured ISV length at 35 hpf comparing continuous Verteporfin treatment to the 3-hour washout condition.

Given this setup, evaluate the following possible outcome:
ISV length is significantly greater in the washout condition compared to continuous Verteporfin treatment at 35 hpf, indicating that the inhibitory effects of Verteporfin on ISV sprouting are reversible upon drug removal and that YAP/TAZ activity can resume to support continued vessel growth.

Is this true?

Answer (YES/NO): YES